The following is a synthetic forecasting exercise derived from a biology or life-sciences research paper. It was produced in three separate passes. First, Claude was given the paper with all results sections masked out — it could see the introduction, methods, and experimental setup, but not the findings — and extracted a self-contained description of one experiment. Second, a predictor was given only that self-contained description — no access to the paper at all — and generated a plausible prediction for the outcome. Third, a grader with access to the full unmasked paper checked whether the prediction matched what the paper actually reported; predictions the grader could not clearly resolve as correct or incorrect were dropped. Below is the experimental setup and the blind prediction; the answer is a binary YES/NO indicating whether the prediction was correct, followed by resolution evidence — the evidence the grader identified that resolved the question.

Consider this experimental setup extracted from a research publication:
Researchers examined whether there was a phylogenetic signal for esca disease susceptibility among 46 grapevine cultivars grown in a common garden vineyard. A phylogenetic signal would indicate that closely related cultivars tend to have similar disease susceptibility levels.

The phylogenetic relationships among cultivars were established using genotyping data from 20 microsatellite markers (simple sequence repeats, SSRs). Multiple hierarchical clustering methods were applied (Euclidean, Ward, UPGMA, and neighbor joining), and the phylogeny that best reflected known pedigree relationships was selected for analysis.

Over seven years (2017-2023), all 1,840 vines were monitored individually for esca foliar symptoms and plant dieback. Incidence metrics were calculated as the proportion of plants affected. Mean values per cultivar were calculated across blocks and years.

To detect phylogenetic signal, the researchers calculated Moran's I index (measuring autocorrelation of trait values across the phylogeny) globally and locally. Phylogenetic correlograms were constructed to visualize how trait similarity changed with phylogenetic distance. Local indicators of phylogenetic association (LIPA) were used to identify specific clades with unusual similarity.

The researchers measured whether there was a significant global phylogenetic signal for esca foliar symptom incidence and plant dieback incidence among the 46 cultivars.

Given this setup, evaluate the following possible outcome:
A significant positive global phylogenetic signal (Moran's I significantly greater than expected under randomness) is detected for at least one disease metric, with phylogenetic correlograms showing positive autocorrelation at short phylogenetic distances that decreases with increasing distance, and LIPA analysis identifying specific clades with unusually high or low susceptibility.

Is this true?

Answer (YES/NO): YES